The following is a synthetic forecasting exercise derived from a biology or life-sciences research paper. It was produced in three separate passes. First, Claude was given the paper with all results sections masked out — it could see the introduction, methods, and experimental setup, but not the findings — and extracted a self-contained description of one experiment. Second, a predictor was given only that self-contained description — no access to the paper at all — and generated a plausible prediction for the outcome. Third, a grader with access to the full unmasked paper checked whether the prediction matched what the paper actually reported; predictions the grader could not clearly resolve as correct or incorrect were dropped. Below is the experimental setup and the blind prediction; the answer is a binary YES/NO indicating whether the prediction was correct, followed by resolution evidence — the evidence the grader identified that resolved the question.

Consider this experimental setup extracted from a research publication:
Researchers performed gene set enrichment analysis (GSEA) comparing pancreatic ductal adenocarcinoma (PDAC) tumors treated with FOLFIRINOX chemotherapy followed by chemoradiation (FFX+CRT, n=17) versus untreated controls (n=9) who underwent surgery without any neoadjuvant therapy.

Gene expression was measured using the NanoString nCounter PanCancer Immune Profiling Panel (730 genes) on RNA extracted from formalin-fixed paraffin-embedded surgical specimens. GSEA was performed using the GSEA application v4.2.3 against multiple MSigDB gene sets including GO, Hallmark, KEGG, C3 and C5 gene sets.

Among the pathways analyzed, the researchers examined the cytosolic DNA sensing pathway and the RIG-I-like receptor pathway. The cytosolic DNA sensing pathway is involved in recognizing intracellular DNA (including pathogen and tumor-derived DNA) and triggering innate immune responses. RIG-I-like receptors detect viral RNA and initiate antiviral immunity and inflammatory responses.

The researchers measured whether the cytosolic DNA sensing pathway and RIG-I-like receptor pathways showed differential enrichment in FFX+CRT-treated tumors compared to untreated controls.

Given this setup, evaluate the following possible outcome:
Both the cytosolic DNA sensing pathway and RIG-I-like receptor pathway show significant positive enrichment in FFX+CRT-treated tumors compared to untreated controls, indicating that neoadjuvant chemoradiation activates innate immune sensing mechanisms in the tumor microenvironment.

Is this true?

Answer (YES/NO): NO